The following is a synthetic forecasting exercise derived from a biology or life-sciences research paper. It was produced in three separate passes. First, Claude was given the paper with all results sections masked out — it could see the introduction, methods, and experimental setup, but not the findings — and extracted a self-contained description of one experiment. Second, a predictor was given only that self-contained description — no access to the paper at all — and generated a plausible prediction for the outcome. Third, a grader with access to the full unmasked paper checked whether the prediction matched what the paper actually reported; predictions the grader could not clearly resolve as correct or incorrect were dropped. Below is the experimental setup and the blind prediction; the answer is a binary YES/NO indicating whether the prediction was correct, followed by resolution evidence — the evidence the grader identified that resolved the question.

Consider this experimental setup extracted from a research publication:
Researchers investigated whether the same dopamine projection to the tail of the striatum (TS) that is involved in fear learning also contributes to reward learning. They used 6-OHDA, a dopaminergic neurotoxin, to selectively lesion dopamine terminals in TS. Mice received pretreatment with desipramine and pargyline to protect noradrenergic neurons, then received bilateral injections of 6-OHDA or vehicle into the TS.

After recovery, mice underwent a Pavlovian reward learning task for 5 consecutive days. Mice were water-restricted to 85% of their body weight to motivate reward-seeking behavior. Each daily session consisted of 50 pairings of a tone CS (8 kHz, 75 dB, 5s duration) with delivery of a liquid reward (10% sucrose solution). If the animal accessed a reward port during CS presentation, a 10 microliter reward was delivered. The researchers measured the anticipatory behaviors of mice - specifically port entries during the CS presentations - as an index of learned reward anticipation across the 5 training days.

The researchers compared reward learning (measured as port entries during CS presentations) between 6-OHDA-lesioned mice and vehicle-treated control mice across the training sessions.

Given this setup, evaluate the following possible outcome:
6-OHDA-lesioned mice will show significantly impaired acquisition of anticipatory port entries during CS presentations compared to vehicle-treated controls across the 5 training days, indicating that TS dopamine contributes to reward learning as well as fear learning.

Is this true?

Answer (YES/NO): NO